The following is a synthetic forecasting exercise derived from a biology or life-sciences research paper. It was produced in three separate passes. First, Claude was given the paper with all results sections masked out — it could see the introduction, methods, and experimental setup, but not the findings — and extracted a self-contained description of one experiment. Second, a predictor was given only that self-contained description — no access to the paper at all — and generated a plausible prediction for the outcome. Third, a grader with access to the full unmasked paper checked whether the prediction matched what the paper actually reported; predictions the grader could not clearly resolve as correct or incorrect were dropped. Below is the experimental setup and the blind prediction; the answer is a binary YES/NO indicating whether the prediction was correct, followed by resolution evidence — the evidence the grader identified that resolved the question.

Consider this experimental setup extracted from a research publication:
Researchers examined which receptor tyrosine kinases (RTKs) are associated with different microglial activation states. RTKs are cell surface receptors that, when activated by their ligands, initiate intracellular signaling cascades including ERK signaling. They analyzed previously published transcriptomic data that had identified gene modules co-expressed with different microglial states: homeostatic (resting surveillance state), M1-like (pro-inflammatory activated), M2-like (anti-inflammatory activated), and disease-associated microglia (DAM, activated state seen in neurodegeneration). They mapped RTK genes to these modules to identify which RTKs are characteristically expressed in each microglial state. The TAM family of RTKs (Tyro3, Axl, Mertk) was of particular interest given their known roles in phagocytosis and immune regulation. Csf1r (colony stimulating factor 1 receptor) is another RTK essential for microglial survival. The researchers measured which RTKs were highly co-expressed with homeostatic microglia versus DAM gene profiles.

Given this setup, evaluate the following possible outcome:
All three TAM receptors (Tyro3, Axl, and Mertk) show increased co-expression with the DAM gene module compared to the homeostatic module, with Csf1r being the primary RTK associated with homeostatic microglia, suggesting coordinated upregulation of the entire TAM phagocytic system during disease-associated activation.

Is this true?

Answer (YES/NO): NO